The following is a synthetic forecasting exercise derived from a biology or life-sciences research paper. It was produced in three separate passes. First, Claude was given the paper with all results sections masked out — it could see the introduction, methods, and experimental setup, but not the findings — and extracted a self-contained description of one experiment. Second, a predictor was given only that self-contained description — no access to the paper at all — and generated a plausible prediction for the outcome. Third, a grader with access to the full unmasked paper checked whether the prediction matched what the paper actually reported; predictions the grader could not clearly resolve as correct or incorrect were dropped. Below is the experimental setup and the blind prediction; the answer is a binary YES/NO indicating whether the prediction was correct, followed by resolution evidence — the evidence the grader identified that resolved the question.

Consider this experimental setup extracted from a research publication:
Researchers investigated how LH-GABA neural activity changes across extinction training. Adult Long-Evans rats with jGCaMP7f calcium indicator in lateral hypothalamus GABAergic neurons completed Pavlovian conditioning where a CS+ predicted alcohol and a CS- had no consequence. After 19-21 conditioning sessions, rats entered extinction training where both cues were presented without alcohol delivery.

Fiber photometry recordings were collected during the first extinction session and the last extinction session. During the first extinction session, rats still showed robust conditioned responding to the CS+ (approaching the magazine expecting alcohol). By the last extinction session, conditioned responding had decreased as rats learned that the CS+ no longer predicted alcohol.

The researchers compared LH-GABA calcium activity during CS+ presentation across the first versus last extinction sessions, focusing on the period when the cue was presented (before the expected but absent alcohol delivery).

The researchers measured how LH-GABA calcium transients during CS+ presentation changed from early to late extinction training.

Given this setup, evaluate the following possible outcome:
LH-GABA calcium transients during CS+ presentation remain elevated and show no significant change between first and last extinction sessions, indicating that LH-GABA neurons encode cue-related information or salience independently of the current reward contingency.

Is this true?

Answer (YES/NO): NO